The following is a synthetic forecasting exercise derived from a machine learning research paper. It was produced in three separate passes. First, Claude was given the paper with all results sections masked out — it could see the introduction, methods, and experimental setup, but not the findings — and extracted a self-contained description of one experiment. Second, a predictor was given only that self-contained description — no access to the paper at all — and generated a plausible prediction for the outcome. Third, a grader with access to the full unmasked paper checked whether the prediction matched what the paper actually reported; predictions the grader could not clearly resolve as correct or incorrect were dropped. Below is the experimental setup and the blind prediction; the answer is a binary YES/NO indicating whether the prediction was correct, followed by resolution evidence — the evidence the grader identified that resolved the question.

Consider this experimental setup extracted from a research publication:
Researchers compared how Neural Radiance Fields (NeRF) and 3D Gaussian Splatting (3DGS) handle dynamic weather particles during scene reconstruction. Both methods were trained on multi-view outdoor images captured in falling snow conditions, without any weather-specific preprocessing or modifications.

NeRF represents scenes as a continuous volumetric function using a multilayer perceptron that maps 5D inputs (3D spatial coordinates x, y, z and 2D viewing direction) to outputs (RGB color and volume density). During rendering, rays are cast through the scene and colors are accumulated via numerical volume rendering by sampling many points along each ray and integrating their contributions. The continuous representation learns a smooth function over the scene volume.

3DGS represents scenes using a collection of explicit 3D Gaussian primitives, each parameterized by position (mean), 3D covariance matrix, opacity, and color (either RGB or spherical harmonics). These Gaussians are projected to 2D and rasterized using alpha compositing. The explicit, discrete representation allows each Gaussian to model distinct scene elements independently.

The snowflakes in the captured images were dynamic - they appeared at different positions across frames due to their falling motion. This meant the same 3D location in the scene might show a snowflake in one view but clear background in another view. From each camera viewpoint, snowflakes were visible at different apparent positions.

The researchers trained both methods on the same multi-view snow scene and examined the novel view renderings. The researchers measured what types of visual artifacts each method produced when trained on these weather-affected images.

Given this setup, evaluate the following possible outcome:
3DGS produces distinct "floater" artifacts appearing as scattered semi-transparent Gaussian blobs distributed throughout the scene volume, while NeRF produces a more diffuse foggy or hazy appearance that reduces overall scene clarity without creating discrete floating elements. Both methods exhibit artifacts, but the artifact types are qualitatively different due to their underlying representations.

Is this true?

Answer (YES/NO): NO